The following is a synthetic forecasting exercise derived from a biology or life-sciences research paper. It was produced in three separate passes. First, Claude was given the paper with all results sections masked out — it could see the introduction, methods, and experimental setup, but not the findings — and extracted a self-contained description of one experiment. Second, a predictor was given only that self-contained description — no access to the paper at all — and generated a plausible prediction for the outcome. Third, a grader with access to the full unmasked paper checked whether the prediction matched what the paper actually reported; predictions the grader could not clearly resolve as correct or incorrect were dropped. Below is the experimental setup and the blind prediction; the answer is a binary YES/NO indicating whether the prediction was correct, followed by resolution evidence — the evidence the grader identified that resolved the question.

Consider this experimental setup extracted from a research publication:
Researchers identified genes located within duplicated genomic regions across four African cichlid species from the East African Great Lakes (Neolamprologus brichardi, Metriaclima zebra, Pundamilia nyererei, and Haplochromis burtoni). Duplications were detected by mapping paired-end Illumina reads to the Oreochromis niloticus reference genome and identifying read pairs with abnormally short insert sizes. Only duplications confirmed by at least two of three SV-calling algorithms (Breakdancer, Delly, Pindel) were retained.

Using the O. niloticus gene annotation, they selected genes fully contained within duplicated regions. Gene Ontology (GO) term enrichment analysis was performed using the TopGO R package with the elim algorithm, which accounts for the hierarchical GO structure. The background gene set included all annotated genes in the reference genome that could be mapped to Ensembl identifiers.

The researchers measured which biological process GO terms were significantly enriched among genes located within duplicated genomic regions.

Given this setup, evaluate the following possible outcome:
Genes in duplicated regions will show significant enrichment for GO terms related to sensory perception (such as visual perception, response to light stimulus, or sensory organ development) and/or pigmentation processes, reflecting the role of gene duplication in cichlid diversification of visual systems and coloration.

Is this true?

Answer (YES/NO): NO